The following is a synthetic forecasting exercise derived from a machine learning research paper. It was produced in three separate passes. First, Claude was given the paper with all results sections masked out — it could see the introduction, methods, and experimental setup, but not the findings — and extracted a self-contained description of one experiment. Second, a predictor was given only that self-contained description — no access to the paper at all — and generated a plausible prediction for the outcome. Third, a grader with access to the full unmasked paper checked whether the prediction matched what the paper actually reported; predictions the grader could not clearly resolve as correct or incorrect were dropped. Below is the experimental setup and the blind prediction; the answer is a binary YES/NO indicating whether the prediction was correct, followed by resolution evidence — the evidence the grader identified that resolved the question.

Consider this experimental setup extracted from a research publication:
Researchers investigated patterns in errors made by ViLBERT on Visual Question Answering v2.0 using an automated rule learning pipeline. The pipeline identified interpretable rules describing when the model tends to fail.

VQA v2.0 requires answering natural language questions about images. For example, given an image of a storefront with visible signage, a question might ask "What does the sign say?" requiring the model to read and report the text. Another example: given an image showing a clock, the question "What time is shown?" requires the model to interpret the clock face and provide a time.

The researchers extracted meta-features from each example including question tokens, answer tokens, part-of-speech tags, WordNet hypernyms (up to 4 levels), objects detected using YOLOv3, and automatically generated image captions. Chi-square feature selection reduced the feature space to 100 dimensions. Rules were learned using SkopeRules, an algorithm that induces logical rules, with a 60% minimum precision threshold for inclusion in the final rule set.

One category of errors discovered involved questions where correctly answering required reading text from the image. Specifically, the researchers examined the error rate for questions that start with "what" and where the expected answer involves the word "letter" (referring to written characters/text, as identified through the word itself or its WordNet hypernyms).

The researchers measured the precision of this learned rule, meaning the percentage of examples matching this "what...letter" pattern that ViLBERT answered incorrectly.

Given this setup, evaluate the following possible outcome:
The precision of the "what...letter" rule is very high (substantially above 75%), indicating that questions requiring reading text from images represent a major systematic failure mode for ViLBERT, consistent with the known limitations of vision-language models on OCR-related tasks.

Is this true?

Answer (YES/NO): YES